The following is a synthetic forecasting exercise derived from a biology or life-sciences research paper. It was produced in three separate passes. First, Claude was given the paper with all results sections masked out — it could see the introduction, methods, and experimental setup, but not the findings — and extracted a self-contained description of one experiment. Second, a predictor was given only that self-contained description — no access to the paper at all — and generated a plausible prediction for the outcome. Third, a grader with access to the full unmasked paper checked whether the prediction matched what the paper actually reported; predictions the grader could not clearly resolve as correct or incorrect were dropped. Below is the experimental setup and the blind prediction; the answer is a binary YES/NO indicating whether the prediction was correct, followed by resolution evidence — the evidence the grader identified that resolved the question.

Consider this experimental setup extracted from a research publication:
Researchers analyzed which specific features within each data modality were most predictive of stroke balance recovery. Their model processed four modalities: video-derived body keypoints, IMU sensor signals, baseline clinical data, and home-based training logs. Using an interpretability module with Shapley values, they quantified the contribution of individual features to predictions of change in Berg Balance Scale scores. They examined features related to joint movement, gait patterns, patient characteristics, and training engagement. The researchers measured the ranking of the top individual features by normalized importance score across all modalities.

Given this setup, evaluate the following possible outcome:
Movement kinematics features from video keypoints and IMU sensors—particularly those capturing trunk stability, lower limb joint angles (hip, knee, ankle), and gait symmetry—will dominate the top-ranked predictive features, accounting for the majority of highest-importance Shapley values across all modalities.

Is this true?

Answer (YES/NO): YES